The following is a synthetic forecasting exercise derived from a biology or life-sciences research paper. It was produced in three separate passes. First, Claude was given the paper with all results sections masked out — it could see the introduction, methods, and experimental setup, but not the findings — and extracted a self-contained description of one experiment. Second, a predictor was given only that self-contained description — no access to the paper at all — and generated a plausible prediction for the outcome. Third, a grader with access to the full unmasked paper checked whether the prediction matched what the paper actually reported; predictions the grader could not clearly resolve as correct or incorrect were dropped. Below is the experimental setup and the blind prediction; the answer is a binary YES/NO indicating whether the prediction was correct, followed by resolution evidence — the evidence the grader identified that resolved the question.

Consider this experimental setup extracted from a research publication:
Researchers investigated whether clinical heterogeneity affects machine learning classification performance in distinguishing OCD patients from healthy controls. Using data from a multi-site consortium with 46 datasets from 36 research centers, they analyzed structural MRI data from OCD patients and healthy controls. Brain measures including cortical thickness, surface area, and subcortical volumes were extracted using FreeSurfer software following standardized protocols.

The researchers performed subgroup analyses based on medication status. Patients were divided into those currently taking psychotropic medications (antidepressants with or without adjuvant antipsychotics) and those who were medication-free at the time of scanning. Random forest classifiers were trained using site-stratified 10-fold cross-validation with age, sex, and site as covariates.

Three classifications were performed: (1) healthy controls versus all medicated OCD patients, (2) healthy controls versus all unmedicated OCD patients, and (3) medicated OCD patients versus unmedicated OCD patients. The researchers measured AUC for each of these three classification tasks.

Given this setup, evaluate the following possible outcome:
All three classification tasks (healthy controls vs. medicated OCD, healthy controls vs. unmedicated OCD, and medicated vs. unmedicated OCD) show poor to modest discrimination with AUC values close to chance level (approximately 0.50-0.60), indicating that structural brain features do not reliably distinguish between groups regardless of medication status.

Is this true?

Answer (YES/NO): NO